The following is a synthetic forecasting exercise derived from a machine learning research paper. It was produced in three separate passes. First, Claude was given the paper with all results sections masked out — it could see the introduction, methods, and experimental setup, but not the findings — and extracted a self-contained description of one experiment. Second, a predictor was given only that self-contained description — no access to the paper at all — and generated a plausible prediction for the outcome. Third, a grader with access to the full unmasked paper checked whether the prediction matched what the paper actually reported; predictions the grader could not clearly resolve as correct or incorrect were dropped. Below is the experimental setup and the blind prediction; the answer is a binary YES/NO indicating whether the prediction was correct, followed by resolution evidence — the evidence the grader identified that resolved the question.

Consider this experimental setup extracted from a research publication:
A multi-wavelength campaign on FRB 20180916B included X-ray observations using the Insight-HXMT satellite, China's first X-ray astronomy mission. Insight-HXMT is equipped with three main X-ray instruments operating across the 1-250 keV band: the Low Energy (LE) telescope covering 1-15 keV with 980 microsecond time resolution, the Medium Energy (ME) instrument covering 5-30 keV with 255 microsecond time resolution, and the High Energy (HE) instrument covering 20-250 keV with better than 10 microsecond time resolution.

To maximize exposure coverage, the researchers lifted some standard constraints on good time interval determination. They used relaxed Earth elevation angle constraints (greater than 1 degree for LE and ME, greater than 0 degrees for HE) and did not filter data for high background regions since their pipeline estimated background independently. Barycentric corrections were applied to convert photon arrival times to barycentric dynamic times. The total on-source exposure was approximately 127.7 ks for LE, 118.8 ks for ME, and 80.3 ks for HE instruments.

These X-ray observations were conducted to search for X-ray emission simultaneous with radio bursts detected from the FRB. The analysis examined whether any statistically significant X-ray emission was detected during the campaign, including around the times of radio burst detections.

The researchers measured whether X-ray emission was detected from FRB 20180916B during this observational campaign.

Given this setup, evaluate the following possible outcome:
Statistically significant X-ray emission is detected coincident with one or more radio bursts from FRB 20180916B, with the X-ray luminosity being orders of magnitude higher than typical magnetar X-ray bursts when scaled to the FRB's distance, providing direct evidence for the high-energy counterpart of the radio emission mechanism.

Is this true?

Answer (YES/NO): NO